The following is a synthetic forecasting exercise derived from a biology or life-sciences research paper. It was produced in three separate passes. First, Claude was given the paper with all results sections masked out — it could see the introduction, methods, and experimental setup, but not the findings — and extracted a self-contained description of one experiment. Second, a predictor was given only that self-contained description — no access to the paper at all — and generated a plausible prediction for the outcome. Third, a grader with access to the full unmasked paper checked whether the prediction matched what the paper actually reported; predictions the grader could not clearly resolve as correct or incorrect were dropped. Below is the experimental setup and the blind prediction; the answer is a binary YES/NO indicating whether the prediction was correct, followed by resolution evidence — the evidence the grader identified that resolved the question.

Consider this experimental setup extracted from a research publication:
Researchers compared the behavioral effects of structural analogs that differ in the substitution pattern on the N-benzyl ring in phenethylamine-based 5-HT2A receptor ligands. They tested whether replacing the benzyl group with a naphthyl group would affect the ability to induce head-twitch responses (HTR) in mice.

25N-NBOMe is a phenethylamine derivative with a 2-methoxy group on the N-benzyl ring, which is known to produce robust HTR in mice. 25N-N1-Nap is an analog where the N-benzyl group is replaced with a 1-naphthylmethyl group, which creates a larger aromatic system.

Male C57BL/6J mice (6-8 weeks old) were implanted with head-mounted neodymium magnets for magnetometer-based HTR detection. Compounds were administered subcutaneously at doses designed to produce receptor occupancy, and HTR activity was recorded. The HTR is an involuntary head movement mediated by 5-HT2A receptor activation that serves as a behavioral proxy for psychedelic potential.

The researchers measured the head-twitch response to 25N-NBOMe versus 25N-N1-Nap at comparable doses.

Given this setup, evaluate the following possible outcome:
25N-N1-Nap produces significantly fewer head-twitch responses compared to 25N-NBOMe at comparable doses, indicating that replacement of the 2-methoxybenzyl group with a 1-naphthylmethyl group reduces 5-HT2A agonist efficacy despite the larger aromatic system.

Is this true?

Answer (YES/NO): YES